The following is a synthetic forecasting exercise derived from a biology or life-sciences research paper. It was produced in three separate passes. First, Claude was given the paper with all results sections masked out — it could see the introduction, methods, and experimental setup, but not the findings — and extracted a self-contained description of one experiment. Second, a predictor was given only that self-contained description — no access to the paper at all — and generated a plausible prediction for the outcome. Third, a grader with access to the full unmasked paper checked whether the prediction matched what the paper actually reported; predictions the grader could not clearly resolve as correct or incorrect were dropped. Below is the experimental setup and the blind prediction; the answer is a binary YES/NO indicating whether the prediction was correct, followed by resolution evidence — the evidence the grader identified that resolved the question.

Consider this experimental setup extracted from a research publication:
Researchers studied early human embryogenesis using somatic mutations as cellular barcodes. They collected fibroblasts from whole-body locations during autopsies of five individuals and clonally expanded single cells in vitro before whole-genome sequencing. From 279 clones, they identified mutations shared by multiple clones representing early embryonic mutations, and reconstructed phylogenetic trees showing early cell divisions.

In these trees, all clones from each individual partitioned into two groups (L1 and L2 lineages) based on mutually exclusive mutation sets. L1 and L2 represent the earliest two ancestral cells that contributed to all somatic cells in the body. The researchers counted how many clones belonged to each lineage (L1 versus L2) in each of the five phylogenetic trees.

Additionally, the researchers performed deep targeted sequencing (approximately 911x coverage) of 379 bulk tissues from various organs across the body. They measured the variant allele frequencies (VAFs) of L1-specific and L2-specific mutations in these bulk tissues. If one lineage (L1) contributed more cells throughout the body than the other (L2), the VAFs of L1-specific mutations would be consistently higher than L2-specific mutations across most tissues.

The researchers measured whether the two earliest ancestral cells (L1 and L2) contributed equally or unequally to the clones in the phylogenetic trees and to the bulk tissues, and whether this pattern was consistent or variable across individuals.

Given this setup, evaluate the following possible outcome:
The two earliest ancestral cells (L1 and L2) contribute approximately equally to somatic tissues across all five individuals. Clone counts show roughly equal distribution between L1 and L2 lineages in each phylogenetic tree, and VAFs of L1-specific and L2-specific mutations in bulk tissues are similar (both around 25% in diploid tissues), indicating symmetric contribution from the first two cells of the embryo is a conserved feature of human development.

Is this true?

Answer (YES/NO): NO